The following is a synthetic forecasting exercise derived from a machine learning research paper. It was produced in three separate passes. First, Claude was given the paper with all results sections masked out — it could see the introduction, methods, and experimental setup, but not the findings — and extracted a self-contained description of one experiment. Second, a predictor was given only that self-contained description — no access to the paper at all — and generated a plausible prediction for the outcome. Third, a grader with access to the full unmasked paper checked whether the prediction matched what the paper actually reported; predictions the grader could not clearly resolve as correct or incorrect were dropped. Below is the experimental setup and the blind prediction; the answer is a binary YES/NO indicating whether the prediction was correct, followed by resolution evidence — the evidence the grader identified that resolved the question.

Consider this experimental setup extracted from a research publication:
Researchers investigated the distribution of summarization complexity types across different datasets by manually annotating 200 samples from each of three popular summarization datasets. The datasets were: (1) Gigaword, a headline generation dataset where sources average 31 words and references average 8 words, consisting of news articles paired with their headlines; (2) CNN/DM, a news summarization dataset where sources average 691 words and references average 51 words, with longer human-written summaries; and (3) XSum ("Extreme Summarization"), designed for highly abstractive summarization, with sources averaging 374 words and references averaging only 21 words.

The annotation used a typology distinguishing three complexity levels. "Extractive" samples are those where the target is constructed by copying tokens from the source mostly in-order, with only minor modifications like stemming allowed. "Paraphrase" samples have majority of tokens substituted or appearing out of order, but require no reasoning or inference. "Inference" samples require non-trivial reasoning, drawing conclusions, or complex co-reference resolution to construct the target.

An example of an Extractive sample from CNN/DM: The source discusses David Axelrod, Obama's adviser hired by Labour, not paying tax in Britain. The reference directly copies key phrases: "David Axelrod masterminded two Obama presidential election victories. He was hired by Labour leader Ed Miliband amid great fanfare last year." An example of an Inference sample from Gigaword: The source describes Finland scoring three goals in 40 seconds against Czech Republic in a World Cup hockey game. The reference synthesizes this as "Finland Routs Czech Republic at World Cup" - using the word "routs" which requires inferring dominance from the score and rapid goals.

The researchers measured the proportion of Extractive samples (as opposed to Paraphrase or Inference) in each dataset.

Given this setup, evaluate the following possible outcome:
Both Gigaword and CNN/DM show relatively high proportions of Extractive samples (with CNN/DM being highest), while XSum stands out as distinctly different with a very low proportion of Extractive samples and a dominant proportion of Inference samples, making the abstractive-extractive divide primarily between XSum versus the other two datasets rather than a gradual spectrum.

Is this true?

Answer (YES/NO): NO